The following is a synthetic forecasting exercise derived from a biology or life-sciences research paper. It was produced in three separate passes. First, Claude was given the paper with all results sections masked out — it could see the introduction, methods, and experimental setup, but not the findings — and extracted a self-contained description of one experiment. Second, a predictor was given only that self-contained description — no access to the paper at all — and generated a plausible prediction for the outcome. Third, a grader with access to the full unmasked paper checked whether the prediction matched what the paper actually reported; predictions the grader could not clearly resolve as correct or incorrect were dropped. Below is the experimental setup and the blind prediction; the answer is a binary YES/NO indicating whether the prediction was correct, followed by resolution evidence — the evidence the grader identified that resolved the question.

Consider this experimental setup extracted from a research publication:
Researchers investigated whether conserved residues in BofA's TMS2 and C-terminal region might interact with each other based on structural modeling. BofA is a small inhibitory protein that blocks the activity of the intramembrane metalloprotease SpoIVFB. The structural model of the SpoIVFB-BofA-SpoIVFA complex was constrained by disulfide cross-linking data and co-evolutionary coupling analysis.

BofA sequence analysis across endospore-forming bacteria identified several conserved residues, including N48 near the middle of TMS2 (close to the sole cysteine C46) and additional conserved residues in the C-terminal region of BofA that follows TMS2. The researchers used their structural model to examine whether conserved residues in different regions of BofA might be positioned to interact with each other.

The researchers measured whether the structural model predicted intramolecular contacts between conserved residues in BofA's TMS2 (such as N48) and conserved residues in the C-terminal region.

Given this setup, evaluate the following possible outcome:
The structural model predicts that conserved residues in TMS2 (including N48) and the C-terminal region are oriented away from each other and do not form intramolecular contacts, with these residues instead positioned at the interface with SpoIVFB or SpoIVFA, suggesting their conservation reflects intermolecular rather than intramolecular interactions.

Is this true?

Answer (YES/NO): NO